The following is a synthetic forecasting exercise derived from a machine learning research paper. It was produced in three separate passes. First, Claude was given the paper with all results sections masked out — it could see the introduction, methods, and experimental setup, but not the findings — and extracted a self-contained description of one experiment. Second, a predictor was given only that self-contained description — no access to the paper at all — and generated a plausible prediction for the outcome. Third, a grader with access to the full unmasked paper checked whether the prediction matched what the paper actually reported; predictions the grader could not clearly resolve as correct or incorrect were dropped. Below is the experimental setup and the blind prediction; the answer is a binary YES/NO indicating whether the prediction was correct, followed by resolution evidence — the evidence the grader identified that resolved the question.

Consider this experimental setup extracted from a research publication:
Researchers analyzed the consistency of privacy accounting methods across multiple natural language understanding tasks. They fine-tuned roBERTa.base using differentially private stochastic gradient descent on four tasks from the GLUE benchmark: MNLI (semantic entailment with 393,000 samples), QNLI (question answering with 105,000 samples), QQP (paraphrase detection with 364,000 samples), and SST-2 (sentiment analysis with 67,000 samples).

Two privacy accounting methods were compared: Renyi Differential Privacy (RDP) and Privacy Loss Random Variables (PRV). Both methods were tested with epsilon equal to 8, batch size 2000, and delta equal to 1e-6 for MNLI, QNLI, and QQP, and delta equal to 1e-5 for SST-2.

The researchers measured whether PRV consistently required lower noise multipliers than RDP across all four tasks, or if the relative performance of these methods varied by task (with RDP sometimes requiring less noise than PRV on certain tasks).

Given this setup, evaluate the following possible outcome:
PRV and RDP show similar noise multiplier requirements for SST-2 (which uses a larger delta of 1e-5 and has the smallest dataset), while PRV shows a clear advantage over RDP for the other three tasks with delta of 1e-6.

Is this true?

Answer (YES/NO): NO